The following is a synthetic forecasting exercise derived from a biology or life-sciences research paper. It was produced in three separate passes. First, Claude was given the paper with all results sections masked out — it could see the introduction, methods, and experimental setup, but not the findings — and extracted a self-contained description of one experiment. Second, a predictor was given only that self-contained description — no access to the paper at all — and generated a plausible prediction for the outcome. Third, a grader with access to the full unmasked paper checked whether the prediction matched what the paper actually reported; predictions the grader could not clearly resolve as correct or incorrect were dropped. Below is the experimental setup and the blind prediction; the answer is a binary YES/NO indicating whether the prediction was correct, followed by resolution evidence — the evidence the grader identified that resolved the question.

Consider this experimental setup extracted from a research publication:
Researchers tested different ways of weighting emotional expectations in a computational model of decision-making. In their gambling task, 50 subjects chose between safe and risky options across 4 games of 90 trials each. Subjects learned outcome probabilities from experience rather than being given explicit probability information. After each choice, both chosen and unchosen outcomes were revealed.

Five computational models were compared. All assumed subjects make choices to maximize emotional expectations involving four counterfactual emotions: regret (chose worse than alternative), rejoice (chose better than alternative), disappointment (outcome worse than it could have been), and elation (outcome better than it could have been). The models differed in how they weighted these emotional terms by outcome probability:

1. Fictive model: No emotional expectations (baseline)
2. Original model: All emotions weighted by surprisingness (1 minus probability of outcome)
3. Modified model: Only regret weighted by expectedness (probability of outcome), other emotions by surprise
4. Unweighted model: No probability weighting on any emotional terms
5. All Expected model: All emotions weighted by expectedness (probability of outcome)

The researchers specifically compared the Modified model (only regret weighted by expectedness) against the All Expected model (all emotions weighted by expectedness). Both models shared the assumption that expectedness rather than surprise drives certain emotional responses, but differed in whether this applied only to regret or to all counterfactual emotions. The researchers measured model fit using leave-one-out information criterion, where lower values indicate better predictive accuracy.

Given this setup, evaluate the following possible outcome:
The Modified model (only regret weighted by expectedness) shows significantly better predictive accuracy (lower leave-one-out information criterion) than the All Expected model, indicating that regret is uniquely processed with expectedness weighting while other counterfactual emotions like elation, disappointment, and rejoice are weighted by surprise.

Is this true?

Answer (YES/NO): YES